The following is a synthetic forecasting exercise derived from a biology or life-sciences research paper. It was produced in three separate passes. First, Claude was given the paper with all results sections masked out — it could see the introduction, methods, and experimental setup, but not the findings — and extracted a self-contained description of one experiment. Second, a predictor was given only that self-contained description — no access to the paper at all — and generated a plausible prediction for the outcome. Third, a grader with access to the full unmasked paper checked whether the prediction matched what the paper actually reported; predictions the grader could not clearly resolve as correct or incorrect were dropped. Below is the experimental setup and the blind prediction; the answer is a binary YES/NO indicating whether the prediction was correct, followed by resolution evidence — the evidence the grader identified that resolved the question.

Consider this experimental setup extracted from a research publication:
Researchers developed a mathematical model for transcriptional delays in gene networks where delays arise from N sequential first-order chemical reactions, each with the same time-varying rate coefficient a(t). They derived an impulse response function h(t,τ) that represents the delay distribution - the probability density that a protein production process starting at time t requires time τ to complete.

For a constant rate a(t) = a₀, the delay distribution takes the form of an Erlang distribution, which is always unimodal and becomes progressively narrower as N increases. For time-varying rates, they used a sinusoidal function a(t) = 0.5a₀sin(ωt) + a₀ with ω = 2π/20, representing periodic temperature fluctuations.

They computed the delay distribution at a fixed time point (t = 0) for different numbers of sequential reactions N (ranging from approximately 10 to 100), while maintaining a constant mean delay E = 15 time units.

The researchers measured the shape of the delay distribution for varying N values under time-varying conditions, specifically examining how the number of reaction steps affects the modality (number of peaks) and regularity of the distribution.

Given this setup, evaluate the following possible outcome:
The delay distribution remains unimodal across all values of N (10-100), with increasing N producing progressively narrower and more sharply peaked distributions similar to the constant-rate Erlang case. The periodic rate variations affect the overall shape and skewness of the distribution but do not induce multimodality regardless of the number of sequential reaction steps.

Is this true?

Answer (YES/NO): NO